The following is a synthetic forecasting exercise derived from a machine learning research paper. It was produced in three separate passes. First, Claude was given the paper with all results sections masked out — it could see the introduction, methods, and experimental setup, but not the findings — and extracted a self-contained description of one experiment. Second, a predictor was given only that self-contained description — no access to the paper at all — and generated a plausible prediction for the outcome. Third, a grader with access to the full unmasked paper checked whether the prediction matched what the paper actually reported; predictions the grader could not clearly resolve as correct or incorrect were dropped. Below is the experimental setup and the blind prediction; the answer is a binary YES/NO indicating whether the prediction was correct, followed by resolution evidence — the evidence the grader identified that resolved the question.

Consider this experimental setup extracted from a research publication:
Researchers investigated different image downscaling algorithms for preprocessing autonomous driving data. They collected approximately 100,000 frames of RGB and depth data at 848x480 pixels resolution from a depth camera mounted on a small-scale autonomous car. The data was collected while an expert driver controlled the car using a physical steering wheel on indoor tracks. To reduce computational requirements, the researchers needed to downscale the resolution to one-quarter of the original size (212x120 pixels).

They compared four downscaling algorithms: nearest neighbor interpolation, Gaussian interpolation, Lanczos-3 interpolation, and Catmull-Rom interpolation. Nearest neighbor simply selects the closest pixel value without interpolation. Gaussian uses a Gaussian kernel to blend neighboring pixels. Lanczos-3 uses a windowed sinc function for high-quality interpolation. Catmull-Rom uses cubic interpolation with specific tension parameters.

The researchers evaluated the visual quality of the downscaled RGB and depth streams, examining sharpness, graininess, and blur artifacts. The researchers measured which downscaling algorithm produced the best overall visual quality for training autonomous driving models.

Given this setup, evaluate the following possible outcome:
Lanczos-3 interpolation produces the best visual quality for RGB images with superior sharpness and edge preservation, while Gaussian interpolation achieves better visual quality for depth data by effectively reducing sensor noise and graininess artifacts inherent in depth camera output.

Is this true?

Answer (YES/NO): NO